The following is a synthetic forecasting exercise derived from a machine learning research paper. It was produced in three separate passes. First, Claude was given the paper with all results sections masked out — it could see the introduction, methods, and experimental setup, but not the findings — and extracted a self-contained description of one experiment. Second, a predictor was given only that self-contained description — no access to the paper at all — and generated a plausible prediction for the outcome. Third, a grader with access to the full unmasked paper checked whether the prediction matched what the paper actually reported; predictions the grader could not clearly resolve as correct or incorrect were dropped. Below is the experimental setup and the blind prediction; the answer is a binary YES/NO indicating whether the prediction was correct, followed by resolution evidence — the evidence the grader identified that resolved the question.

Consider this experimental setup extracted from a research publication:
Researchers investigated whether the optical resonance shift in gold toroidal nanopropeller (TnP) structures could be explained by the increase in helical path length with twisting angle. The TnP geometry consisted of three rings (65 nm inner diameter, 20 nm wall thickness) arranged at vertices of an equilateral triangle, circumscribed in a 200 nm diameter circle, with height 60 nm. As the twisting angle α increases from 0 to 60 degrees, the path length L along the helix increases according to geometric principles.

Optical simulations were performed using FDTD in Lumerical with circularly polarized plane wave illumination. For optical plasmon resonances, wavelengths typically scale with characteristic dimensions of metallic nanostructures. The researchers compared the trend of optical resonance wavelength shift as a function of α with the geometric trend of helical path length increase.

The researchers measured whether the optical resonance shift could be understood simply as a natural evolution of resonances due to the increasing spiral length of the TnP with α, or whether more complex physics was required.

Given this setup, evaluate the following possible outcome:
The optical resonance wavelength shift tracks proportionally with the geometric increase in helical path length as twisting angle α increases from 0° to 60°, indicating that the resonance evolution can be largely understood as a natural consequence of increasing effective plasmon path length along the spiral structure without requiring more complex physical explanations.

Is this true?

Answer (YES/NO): YES